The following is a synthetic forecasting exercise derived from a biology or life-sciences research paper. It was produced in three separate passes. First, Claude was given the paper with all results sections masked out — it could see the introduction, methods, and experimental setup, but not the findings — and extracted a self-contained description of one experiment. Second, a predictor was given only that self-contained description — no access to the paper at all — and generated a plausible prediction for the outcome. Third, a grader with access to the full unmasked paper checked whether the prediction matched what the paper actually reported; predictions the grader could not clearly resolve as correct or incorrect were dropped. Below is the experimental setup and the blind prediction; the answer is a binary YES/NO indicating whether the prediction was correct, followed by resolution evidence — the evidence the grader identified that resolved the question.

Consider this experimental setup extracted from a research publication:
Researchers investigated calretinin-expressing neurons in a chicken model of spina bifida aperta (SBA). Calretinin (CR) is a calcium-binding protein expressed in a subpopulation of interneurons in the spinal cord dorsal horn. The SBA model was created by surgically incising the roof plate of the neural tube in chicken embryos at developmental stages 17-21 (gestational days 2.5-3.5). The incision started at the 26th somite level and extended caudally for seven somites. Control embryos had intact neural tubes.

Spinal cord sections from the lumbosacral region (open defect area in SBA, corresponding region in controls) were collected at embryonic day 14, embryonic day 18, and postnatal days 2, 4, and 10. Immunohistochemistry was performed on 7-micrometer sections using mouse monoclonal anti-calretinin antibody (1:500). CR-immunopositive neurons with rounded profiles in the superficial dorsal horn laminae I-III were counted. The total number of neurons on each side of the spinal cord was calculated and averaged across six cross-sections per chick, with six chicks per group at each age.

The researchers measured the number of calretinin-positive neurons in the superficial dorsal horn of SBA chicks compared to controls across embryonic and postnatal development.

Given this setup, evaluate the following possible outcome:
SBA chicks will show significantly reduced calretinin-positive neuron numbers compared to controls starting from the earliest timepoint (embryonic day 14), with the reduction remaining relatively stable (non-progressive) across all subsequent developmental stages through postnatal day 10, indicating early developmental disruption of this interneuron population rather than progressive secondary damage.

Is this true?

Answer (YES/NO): NO